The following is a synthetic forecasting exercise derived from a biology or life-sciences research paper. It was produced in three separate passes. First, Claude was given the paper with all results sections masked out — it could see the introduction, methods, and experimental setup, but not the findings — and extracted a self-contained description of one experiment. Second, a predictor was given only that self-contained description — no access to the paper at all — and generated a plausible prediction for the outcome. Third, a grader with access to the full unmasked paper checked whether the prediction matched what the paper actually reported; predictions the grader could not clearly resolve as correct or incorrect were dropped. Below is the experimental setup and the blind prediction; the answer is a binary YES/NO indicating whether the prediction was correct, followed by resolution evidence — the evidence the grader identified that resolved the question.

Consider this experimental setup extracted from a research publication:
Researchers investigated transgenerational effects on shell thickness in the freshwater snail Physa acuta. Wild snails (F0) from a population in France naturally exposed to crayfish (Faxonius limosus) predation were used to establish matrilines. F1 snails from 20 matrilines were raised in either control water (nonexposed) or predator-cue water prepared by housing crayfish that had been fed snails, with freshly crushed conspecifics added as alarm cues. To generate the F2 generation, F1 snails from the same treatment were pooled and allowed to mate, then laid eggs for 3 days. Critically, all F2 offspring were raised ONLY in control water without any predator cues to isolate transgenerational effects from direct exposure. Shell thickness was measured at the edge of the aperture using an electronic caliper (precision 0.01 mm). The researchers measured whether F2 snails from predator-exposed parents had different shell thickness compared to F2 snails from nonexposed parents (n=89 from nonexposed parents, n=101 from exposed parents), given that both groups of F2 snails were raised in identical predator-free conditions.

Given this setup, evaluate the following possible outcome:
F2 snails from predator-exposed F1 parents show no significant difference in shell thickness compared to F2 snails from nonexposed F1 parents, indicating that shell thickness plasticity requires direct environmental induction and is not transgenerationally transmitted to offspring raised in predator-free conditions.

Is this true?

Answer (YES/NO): NO